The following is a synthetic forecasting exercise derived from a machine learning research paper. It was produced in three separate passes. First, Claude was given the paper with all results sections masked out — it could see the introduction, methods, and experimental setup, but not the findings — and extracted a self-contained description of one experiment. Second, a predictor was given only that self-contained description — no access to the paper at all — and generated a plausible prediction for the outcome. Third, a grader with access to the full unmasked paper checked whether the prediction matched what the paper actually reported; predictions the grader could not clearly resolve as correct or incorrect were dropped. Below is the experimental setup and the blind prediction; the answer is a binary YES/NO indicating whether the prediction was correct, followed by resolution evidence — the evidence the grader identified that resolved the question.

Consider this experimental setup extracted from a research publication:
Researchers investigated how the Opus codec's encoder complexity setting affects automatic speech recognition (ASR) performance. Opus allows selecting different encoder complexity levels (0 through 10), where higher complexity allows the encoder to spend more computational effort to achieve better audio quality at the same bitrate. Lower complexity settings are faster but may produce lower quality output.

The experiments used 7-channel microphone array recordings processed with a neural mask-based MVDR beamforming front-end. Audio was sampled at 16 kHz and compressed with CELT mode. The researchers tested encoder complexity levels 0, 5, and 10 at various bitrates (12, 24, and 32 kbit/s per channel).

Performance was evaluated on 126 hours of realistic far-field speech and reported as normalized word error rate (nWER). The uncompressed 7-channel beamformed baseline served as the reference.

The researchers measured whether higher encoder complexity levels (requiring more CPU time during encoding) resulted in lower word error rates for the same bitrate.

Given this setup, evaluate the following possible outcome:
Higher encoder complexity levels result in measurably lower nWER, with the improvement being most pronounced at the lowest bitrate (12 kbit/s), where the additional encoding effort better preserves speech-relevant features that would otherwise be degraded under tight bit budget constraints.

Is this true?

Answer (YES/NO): YES